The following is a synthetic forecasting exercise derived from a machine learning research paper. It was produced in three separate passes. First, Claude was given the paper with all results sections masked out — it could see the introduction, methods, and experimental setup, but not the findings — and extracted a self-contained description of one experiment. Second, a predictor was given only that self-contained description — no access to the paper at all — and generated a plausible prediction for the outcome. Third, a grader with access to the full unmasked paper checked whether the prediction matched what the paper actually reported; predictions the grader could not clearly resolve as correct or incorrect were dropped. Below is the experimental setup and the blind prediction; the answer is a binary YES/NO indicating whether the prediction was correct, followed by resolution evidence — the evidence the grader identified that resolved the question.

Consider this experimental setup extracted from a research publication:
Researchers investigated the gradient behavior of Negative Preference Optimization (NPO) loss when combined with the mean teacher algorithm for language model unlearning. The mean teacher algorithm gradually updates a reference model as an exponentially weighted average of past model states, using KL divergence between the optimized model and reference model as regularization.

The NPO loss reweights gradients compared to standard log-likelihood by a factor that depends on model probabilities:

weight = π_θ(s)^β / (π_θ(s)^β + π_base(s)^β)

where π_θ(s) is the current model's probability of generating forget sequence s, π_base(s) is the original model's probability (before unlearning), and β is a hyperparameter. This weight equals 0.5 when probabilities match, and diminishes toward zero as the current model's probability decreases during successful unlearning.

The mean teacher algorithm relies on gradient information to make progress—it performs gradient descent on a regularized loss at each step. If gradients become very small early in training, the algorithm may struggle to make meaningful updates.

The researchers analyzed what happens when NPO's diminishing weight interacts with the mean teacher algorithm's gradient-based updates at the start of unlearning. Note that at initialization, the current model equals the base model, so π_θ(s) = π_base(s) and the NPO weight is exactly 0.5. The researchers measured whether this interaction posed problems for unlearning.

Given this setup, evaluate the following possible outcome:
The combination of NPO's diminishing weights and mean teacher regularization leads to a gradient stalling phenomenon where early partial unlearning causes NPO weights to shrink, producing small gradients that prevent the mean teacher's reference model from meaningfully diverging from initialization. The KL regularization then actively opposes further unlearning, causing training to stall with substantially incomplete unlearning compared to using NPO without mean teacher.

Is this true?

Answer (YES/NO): NO